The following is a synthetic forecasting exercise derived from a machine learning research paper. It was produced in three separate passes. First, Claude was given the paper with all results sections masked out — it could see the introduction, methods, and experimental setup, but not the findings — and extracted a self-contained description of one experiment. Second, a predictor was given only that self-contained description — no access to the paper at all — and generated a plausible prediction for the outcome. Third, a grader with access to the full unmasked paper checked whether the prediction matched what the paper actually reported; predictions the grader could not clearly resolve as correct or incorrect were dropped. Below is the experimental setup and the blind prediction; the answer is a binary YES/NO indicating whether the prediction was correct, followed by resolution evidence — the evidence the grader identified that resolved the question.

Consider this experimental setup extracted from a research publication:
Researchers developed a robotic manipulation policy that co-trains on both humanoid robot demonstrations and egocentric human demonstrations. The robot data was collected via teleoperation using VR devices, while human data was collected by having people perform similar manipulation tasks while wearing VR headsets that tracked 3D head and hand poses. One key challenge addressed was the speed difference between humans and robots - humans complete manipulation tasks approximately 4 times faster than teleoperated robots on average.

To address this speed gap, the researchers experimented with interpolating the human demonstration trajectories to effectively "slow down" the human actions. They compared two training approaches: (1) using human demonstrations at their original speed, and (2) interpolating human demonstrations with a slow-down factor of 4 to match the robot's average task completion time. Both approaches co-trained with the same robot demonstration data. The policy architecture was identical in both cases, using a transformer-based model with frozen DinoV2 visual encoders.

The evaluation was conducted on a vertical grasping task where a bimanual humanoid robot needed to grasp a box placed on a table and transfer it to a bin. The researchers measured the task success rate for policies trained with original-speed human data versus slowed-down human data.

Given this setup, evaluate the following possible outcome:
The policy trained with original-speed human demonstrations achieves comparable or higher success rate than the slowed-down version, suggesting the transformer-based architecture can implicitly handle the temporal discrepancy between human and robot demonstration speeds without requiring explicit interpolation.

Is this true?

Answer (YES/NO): NO